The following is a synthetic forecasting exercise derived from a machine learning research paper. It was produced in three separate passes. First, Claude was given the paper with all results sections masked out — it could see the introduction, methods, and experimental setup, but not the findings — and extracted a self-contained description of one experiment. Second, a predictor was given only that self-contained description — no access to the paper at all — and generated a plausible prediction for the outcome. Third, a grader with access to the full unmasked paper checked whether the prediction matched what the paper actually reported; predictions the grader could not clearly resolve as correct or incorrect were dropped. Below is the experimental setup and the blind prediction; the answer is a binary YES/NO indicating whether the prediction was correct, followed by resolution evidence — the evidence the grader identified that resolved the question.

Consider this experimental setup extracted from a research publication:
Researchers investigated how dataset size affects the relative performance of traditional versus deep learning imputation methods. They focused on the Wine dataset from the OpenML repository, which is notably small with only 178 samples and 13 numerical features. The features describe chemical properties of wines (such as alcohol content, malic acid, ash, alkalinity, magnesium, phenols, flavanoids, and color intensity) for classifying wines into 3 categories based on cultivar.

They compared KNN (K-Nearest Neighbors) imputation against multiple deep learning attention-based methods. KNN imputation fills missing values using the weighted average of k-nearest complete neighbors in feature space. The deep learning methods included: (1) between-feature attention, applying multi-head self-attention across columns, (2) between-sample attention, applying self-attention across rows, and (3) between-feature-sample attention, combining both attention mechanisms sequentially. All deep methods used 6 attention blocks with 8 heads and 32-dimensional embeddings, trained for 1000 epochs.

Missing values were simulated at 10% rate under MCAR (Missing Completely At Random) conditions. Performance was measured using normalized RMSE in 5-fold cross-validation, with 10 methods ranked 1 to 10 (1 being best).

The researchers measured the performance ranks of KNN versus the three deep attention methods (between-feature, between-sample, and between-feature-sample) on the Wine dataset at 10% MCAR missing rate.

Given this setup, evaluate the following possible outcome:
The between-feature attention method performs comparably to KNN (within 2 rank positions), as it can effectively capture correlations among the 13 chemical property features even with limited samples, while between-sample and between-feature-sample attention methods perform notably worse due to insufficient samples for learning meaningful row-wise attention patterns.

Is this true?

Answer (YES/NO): NO